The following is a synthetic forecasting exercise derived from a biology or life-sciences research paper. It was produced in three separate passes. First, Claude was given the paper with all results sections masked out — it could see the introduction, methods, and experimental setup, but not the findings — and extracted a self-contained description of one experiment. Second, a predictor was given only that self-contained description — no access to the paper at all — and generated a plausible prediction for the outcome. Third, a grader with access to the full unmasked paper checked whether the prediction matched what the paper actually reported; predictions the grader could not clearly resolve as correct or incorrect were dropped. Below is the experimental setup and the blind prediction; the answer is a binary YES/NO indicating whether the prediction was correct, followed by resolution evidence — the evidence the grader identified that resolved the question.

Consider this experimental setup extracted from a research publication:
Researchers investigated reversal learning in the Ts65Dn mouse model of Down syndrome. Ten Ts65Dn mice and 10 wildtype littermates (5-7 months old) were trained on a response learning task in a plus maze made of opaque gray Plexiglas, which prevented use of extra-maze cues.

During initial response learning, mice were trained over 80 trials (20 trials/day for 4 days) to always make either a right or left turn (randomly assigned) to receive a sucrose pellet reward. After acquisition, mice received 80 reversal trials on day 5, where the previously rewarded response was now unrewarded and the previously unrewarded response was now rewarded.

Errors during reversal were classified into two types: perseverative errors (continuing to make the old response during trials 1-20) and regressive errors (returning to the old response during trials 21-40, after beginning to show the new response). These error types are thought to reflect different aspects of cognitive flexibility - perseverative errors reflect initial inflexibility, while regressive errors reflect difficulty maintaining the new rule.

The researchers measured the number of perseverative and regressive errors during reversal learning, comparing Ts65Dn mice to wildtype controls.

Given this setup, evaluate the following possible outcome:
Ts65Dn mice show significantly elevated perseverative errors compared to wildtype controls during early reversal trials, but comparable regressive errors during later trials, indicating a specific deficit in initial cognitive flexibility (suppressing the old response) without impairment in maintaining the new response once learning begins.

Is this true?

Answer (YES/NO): YES